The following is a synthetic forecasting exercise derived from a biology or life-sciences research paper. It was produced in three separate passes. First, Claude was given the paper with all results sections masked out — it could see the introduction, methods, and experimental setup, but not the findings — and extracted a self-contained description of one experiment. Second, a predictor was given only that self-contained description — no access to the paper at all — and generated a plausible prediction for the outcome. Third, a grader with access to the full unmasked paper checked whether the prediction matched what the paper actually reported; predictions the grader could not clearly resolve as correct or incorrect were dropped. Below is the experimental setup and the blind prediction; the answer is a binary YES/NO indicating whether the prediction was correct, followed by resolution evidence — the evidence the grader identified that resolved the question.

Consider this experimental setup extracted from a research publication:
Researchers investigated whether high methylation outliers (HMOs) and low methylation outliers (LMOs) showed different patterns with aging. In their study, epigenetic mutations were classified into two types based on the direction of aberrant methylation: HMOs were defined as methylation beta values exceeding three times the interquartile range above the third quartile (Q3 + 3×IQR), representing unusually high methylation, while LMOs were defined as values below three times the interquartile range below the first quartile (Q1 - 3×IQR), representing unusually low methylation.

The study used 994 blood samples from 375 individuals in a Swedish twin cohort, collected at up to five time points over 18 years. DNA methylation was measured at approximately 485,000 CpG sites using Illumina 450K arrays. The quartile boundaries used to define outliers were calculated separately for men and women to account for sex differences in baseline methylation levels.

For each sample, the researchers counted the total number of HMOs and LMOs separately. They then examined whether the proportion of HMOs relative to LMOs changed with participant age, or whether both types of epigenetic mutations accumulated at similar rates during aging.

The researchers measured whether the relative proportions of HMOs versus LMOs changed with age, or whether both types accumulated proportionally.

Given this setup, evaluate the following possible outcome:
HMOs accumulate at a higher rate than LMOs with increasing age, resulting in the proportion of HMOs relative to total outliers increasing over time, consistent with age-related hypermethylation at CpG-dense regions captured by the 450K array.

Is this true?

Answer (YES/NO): YES